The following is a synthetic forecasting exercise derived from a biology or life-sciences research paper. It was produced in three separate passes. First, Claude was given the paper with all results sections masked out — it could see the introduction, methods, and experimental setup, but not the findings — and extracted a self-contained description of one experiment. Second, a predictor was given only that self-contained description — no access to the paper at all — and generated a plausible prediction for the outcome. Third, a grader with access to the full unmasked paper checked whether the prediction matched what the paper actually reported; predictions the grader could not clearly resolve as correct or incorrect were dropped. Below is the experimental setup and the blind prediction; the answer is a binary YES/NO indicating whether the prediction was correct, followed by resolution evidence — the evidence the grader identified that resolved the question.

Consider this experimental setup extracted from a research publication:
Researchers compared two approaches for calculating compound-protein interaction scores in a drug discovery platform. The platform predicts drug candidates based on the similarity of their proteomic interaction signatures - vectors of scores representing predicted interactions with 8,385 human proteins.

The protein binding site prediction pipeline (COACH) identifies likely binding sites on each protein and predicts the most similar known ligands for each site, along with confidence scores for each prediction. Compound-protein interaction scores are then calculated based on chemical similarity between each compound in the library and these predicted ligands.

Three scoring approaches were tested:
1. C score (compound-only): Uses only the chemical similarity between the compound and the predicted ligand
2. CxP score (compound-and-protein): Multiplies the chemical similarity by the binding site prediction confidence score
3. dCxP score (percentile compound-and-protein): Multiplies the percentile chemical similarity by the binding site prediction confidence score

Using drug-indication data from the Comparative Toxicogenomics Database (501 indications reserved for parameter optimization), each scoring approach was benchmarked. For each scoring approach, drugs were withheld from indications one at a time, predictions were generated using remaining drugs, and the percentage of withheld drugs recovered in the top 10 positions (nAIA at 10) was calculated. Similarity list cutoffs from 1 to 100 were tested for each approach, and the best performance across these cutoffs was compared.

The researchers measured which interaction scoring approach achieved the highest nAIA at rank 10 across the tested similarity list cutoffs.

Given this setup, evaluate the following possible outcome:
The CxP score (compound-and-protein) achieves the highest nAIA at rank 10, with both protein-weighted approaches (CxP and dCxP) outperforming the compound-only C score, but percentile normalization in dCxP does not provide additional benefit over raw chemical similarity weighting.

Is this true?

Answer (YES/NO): NO